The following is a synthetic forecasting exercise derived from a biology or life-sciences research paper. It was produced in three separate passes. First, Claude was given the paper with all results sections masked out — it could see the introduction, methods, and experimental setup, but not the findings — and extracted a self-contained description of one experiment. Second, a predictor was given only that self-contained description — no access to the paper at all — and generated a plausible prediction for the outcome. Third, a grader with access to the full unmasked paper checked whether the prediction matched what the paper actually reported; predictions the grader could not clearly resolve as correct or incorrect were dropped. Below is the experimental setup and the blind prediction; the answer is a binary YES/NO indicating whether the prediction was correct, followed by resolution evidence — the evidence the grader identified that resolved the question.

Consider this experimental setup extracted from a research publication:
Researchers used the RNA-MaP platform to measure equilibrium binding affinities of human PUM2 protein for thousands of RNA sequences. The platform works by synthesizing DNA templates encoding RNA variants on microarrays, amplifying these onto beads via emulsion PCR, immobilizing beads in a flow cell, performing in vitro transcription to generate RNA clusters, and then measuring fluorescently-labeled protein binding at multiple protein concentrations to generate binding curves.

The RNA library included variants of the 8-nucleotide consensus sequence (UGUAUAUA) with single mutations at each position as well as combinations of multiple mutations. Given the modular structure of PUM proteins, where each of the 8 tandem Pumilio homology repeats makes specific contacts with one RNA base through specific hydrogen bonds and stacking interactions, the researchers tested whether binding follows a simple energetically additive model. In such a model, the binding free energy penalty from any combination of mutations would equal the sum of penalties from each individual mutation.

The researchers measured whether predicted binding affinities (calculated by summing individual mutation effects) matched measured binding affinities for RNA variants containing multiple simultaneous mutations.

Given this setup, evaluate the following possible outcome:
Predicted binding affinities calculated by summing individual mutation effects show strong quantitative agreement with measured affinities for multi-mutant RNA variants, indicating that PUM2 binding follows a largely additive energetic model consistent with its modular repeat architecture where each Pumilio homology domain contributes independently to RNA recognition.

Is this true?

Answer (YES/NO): NO